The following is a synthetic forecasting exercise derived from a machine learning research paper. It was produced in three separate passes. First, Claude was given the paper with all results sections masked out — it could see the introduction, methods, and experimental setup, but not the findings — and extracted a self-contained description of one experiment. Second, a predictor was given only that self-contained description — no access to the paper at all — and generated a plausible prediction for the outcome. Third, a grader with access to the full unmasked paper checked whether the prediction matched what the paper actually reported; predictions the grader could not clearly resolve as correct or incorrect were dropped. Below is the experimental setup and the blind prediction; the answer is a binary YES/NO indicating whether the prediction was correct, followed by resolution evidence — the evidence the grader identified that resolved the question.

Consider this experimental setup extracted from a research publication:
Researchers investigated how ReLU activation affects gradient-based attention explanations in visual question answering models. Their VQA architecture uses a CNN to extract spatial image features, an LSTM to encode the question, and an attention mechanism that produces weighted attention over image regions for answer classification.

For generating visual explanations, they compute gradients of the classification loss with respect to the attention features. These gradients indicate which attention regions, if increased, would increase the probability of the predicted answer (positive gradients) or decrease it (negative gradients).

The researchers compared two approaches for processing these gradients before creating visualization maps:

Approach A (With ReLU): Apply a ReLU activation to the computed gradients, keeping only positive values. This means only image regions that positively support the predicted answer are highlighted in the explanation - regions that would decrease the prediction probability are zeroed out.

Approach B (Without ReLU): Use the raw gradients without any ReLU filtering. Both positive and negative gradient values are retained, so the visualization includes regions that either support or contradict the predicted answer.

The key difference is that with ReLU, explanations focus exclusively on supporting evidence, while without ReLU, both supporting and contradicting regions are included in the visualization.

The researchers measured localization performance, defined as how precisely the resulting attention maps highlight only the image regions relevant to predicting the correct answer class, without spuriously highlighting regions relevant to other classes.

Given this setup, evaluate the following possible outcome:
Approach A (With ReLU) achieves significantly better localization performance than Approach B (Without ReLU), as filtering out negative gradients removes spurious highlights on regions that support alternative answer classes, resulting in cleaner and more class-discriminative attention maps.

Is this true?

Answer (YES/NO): YES